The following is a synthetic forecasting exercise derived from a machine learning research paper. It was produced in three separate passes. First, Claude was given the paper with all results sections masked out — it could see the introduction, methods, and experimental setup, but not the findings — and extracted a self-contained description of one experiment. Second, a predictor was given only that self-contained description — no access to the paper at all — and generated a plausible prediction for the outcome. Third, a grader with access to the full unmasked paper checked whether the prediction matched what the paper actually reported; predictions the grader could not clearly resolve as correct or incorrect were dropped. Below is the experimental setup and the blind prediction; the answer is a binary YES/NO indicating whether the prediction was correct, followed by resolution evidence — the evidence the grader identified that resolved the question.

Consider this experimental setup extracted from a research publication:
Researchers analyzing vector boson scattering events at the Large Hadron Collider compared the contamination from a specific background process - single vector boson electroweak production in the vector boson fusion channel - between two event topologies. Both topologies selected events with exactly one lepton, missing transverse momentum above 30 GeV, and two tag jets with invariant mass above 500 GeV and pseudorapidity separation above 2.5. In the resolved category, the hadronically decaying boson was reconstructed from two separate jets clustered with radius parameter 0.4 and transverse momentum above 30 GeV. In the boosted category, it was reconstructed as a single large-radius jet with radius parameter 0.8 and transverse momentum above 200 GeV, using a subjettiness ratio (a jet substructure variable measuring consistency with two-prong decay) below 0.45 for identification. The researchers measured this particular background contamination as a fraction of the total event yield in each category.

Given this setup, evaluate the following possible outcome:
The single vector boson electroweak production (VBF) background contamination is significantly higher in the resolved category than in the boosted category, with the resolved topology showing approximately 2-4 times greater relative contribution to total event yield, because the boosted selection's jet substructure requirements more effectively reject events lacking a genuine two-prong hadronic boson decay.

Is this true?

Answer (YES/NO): NO